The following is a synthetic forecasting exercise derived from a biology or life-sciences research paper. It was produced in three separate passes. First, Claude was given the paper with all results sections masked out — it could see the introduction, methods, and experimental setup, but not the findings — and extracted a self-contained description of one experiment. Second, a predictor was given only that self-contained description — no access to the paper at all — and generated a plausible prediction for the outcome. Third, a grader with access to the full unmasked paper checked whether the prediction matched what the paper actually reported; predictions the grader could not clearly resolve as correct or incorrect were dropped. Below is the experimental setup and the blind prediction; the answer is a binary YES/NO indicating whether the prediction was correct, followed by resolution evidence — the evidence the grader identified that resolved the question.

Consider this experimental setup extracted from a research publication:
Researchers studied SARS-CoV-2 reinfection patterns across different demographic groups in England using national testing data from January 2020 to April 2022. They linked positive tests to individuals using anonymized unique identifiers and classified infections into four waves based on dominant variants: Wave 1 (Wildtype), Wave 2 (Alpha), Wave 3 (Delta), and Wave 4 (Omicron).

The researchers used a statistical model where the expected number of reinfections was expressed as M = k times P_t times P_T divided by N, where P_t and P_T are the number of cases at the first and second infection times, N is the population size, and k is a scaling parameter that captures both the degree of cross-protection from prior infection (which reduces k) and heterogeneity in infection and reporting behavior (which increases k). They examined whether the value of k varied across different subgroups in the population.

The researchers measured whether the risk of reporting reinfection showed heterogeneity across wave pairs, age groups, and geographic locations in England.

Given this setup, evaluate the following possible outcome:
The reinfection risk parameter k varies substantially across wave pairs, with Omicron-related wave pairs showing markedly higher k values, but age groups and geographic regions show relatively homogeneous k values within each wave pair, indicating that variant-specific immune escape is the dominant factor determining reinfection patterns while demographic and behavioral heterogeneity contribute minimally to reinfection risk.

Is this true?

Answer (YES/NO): NO